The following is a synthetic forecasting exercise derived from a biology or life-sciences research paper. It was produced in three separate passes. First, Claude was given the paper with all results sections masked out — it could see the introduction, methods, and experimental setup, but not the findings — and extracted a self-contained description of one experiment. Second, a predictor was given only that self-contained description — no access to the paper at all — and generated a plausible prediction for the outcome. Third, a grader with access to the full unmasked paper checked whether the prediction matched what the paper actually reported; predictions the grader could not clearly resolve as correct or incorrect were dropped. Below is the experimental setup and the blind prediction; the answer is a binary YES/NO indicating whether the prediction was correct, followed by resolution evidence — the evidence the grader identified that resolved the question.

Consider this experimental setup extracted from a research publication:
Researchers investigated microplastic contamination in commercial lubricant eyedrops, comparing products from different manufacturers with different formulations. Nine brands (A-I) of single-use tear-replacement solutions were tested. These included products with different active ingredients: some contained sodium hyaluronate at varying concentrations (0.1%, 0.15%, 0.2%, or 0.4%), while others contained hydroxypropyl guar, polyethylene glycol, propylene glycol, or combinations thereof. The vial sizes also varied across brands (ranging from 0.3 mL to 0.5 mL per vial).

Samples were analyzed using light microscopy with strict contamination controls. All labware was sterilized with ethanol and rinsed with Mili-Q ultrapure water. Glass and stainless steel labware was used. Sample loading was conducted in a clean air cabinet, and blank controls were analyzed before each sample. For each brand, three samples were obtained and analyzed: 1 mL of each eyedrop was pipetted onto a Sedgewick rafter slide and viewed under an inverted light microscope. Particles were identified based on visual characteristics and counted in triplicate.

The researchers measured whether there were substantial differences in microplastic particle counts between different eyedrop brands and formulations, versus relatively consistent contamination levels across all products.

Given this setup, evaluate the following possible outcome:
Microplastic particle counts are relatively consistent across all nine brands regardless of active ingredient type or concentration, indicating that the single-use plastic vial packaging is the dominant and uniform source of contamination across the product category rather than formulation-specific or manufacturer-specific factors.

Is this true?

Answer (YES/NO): NO